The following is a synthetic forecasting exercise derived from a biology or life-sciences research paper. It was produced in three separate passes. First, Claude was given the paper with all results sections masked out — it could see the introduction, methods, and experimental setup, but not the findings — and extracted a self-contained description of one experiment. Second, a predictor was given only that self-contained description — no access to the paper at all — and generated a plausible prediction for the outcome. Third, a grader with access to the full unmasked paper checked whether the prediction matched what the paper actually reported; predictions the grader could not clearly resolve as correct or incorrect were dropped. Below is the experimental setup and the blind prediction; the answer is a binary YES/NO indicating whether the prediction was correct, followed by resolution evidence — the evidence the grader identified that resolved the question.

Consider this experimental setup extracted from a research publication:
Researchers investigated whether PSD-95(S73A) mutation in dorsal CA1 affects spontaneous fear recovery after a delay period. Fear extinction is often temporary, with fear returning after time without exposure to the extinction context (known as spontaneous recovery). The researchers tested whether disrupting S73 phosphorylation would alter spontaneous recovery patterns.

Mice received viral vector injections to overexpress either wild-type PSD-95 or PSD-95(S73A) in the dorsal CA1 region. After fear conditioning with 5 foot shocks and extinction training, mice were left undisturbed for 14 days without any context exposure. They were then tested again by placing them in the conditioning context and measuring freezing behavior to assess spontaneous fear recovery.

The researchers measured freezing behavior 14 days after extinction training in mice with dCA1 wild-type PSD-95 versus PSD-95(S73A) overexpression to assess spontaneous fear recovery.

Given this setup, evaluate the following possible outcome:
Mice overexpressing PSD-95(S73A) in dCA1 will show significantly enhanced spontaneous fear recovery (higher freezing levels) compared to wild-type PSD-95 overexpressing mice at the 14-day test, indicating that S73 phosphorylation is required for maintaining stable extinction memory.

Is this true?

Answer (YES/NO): NO